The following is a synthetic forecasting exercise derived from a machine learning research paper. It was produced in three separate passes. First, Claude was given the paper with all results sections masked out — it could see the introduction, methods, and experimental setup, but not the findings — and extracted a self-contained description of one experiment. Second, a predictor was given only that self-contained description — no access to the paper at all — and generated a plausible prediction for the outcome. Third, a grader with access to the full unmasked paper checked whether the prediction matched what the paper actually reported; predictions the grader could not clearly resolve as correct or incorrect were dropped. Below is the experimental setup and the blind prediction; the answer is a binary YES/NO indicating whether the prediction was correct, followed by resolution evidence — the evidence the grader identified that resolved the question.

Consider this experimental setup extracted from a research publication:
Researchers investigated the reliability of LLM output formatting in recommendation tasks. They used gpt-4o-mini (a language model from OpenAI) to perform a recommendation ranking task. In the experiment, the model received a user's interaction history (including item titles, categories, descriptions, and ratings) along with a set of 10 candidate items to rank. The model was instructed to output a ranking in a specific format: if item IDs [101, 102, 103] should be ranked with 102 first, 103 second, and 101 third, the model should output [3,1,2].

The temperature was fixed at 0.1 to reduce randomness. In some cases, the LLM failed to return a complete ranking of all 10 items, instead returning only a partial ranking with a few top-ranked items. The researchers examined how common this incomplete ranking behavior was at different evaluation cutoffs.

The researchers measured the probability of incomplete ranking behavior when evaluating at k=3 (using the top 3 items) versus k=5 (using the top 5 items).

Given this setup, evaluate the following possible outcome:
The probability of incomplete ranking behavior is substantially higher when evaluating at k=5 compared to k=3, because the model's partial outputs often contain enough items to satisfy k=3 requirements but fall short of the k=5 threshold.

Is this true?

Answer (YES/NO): YES